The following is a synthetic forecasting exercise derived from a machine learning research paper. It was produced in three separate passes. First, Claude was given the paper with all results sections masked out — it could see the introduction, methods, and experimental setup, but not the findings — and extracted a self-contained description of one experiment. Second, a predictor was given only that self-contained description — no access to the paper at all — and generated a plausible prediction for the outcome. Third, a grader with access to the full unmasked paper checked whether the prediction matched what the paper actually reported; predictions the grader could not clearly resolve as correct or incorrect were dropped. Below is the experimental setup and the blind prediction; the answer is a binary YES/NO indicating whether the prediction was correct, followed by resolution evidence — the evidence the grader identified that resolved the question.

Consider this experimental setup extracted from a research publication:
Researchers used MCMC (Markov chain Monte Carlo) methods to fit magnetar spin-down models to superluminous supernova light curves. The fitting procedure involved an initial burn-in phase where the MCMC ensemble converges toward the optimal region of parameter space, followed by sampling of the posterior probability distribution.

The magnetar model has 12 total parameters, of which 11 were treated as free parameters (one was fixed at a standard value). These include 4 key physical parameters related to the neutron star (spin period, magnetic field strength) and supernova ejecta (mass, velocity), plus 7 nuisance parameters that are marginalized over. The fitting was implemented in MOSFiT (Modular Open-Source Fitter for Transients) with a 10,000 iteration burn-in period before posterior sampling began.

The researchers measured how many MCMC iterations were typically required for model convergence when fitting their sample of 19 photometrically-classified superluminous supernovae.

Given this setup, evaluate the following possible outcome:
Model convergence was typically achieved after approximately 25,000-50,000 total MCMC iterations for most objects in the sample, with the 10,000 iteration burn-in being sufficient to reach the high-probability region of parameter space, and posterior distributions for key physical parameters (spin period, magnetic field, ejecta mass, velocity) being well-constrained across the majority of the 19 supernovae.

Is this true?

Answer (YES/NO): NO